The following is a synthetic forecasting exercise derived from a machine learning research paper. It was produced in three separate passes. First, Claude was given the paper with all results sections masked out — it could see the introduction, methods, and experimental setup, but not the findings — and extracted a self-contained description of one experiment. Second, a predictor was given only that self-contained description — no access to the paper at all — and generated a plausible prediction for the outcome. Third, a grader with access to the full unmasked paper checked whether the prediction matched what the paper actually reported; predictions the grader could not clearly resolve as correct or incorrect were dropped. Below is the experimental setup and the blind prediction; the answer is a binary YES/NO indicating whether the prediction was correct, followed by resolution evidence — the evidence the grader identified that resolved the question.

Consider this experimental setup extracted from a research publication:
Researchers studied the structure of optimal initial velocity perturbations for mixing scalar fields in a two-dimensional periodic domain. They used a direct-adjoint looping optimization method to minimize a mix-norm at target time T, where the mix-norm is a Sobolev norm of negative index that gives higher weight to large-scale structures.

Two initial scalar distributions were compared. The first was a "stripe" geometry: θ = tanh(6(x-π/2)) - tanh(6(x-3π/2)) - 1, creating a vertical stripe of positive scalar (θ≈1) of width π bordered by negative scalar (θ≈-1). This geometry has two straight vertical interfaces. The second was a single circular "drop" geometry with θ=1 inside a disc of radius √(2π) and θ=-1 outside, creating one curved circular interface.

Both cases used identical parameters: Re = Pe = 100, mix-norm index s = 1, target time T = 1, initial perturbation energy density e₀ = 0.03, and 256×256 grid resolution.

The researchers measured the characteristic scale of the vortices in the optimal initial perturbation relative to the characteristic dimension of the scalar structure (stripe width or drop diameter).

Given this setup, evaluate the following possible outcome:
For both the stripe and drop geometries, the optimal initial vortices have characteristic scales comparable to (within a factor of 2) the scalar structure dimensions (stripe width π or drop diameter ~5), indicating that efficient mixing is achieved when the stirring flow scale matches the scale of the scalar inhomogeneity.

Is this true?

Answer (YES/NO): NO